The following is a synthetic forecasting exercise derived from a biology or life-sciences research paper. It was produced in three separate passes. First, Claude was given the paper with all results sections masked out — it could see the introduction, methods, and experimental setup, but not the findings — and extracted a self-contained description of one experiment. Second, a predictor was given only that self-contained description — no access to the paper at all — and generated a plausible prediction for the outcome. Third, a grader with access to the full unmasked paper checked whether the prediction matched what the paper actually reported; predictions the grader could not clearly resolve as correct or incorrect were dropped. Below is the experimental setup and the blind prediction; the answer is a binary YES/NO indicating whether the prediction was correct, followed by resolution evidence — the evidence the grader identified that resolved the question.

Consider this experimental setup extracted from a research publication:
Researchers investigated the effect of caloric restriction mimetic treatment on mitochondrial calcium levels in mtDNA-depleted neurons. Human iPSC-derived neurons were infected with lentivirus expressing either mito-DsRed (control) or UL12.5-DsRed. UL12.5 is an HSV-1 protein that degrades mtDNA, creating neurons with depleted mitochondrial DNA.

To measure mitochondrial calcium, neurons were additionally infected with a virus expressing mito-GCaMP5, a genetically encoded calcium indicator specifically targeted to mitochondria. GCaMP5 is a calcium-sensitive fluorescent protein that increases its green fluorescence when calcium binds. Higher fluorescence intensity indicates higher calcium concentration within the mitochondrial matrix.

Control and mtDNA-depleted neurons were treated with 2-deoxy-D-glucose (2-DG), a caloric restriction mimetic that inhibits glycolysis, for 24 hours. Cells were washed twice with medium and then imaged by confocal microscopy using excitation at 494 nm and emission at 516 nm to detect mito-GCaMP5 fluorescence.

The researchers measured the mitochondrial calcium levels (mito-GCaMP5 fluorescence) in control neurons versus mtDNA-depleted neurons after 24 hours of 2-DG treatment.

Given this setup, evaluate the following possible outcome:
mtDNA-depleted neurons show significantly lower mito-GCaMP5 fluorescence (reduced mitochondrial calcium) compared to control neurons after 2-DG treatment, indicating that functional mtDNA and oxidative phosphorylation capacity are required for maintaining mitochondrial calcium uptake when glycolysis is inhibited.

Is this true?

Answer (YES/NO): NO